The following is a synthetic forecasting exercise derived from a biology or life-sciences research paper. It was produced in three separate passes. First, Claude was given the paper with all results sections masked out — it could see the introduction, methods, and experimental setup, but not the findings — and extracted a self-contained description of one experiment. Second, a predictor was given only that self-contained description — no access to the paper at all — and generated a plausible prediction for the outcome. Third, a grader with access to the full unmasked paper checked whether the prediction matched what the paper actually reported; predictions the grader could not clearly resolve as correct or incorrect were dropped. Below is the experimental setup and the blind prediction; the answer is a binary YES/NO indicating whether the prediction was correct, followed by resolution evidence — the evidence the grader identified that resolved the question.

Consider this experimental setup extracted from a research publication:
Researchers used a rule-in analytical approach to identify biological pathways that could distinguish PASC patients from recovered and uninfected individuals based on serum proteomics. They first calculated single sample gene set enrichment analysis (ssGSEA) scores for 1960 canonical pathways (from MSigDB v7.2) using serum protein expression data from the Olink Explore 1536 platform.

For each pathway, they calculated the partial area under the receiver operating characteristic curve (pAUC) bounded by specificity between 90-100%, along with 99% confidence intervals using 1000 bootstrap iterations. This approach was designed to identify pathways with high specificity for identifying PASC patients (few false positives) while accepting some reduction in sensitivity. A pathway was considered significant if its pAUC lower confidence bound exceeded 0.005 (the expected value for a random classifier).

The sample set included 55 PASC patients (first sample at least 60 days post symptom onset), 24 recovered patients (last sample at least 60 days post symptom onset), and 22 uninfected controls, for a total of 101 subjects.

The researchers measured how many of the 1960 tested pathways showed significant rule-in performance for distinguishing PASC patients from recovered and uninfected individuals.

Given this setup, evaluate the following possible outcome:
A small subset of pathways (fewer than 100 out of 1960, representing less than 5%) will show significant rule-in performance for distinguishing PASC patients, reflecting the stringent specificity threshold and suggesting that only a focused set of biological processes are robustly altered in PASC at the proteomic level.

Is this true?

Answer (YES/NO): YES